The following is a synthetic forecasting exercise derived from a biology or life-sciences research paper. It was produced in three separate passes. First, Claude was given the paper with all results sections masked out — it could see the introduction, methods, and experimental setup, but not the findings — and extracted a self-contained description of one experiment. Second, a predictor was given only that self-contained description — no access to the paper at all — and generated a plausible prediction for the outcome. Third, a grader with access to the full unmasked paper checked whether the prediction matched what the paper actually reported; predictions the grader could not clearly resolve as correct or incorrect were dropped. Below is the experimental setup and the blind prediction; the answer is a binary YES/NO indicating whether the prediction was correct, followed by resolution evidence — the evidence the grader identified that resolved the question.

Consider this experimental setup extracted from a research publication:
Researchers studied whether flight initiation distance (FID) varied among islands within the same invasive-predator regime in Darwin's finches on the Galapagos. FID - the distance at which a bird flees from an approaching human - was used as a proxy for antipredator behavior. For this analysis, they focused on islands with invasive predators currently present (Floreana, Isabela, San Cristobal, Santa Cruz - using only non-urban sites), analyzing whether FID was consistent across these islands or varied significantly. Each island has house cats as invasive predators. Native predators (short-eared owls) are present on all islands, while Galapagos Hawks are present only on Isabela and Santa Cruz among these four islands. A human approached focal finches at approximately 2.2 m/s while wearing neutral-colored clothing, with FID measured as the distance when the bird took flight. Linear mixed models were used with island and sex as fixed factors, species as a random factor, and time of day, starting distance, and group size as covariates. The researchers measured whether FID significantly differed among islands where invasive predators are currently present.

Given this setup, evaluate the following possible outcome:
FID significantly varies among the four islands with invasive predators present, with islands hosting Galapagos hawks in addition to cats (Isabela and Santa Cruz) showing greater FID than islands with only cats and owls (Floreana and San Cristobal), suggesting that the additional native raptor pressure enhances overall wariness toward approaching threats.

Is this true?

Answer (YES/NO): NO